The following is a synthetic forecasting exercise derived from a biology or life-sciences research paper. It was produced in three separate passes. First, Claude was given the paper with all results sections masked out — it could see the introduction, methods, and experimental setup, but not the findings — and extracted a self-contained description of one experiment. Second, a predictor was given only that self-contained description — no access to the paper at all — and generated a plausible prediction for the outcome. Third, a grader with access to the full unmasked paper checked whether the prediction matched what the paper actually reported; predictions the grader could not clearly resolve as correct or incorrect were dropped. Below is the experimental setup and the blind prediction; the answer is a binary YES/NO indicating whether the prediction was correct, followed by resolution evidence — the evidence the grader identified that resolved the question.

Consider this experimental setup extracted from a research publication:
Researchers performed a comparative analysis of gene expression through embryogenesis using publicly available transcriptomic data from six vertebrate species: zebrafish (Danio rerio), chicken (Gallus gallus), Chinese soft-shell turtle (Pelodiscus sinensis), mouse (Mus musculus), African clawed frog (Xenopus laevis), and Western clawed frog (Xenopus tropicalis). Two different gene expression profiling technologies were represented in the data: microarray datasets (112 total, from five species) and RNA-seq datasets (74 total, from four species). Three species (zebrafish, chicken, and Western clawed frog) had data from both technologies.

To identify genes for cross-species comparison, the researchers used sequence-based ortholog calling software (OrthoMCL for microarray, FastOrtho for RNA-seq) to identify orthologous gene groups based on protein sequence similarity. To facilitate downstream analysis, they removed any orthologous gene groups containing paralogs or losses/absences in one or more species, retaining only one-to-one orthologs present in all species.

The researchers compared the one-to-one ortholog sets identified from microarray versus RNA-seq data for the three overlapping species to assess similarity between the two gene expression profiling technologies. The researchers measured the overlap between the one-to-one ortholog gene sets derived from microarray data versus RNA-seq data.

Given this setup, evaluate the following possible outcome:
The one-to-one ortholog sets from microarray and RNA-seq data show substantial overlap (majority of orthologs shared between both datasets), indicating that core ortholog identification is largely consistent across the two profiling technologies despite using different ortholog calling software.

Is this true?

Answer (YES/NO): NO